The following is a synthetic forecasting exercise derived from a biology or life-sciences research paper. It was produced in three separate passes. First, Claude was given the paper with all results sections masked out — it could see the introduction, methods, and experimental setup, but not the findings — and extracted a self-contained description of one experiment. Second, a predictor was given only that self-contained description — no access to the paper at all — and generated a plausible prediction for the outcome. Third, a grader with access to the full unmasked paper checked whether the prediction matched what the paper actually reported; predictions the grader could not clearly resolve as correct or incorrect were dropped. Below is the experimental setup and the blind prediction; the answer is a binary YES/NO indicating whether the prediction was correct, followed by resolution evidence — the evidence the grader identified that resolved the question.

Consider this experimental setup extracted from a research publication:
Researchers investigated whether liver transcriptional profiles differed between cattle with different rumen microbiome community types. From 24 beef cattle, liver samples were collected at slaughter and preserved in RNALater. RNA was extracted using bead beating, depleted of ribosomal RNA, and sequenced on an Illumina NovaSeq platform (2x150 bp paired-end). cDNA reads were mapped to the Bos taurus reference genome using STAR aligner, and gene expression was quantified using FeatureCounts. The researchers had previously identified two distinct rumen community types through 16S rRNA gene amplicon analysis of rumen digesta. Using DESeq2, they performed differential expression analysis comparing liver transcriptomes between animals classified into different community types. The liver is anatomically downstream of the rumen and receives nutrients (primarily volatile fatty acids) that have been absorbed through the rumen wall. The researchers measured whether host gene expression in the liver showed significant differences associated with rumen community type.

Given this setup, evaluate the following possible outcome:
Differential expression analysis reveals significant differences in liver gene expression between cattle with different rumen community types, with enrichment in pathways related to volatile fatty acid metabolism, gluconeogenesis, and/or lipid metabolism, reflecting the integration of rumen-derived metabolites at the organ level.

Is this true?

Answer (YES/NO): NO